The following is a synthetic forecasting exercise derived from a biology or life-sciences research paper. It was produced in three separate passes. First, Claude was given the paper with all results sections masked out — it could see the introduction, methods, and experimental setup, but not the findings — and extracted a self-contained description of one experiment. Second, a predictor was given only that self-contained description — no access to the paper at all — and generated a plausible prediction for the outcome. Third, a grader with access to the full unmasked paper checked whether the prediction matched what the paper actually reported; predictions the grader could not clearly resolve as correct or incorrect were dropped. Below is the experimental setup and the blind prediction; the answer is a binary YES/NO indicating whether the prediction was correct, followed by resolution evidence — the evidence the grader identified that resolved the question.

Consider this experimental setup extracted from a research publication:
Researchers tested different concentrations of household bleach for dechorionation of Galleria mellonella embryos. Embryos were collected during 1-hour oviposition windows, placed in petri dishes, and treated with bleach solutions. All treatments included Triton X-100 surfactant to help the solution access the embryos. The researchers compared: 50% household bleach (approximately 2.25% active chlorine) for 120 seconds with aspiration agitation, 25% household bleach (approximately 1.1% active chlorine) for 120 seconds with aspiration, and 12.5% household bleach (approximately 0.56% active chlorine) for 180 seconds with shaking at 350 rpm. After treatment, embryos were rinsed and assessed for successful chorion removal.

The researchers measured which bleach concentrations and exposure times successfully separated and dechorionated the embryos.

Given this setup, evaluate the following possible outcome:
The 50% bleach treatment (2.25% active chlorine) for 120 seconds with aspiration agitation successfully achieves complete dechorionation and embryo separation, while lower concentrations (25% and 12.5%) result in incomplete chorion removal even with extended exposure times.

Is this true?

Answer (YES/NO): NO